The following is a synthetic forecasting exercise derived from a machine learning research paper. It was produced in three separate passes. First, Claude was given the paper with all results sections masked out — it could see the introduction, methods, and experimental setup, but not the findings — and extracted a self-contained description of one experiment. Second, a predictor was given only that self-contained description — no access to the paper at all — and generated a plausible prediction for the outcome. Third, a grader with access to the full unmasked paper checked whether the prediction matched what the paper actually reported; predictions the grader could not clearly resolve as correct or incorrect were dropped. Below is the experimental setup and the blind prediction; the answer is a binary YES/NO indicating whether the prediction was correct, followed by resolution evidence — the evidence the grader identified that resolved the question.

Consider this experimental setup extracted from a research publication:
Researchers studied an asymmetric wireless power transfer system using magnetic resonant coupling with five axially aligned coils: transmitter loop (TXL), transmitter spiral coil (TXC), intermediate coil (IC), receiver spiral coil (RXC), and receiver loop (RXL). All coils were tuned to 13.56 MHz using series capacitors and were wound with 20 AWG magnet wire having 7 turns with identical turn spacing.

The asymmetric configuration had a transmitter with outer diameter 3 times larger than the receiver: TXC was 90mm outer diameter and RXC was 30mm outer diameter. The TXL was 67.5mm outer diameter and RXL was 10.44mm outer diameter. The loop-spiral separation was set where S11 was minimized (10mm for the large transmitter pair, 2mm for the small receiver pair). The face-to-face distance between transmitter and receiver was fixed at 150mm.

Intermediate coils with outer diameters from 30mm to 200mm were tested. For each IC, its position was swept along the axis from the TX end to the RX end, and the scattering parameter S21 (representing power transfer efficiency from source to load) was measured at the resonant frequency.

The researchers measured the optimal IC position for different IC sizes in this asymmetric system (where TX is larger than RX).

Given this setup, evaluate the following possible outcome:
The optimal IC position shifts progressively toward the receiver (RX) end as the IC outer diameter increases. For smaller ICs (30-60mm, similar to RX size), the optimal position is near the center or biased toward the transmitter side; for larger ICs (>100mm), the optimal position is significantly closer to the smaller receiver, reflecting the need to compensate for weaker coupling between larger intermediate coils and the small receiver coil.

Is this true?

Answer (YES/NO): NO